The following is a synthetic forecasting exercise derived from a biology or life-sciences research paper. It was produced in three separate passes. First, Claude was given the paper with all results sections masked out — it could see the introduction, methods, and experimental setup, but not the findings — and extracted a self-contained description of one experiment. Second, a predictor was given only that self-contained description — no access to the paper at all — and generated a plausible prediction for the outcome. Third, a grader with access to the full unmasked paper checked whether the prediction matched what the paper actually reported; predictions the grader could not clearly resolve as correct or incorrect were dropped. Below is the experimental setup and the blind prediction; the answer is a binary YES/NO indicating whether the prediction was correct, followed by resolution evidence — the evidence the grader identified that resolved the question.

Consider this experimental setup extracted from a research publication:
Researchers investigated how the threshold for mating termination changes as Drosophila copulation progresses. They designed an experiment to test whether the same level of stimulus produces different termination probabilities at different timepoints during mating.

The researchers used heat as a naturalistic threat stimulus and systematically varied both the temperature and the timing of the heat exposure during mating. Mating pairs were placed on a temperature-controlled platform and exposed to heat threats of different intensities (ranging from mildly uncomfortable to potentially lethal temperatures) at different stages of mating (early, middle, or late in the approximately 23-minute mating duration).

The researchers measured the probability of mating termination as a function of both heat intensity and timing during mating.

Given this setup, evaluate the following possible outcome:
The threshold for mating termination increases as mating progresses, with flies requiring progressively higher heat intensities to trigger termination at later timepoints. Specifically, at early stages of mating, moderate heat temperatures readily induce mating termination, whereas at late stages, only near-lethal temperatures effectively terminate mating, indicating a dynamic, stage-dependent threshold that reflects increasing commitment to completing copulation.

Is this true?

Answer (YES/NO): NO